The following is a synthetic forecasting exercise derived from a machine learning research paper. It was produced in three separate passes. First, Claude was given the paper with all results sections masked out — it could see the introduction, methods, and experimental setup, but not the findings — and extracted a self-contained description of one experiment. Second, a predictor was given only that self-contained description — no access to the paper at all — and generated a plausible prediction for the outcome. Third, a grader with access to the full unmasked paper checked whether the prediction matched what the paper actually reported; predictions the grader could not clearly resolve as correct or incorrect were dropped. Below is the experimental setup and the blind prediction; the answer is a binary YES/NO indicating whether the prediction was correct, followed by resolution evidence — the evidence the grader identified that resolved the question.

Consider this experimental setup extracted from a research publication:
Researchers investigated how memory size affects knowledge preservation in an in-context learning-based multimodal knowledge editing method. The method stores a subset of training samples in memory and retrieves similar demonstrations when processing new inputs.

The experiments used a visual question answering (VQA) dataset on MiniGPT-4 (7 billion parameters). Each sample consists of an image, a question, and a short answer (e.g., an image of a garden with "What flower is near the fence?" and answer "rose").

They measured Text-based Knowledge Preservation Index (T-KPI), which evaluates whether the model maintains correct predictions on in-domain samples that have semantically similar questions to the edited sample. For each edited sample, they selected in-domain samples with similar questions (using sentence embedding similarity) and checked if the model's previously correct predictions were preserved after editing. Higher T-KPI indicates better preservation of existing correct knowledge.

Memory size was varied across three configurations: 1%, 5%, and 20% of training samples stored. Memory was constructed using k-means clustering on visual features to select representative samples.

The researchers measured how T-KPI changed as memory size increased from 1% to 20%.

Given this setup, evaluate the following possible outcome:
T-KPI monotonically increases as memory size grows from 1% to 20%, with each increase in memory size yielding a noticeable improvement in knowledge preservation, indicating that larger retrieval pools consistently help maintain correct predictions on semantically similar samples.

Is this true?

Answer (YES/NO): NO